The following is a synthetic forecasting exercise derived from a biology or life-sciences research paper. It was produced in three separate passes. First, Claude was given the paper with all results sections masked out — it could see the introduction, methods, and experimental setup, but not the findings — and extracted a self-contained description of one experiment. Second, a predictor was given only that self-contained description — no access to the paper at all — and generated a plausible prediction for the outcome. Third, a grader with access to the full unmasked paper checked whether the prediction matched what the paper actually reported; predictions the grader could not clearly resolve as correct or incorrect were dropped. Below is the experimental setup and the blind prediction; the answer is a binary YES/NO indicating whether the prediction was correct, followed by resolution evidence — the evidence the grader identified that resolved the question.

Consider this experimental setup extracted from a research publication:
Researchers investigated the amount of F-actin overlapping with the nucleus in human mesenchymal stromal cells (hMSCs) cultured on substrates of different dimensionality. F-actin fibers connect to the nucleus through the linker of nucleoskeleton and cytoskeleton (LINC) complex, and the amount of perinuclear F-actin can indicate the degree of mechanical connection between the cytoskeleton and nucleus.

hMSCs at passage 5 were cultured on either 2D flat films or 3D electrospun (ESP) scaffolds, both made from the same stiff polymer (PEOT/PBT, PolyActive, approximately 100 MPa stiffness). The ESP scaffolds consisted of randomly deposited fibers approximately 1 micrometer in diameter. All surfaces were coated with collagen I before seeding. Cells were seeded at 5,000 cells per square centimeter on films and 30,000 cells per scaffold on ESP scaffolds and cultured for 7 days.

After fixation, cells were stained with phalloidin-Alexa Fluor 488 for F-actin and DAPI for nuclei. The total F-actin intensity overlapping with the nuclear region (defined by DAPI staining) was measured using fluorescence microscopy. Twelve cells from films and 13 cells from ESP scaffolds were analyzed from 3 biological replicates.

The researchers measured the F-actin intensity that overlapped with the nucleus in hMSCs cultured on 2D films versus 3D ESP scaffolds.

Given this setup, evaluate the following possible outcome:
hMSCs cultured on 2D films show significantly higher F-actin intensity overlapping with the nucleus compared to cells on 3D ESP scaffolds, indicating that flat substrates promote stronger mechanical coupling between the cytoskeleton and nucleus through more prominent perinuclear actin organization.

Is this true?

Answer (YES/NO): YES